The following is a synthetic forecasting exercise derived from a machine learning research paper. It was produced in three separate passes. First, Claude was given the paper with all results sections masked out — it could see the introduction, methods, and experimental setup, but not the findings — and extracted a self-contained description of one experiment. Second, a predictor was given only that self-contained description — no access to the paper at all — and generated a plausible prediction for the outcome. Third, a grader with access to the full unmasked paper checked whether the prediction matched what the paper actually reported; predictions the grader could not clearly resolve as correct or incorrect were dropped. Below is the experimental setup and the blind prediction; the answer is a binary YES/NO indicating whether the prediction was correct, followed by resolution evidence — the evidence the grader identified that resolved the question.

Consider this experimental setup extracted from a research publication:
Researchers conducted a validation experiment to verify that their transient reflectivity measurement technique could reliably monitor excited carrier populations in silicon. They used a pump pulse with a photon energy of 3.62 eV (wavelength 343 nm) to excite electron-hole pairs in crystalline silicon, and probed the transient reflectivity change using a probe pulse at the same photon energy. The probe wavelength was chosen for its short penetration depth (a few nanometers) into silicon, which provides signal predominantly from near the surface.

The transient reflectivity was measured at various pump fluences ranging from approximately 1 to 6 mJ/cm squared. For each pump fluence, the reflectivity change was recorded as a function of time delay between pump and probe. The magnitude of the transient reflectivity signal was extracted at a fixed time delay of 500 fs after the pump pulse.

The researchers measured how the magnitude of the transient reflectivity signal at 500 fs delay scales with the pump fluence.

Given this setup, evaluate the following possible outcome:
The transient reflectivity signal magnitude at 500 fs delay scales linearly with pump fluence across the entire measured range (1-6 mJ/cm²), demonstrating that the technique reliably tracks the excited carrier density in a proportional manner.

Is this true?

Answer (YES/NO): YES